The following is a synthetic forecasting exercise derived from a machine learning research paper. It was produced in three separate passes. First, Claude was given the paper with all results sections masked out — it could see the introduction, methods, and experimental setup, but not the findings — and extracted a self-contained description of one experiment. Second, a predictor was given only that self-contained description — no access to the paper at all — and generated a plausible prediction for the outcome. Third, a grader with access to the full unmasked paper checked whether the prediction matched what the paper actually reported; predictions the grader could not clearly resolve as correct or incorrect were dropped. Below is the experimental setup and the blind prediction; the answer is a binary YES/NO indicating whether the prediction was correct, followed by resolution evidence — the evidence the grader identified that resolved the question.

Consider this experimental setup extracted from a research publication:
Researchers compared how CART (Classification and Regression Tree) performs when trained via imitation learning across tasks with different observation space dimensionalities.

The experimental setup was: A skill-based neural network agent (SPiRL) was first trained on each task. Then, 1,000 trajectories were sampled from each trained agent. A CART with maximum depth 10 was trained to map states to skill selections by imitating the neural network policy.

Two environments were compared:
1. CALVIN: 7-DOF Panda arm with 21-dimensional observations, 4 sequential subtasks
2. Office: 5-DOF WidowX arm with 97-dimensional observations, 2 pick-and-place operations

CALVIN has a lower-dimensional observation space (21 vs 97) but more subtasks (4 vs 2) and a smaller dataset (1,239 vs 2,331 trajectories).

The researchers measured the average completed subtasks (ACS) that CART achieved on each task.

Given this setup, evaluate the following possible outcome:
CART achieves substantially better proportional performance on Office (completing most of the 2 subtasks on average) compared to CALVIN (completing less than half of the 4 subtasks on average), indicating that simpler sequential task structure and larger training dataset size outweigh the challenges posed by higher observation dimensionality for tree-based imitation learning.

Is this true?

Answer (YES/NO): NO